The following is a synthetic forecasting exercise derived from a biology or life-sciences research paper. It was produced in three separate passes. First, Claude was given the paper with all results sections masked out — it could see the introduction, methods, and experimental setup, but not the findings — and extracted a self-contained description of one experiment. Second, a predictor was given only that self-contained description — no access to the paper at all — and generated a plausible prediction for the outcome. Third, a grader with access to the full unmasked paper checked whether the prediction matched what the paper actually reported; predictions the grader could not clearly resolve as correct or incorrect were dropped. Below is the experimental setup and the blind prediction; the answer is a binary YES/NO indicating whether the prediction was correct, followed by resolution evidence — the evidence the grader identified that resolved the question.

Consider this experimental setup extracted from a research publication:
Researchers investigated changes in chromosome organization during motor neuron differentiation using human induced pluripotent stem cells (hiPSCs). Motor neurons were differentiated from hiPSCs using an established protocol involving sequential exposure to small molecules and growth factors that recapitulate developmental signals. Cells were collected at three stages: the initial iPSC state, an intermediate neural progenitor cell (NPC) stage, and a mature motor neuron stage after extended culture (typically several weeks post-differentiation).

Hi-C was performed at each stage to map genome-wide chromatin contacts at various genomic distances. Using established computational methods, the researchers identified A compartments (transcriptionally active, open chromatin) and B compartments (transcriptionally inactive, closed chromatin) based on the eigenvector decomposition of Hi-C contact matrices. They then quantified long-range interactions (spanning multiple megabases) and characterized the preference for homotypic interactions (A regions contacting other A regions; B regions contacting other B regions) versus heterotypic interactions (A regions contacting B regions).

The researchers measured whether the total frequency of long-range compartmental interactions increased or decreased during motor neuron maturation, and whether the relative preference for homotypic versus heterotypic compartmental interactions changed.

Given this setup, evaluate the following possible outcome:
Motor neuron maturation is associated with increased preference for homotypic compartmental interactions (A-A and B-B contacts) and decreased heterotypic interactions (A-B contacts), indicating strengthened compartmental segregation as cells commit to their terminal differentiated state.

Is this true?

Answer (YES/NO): YES